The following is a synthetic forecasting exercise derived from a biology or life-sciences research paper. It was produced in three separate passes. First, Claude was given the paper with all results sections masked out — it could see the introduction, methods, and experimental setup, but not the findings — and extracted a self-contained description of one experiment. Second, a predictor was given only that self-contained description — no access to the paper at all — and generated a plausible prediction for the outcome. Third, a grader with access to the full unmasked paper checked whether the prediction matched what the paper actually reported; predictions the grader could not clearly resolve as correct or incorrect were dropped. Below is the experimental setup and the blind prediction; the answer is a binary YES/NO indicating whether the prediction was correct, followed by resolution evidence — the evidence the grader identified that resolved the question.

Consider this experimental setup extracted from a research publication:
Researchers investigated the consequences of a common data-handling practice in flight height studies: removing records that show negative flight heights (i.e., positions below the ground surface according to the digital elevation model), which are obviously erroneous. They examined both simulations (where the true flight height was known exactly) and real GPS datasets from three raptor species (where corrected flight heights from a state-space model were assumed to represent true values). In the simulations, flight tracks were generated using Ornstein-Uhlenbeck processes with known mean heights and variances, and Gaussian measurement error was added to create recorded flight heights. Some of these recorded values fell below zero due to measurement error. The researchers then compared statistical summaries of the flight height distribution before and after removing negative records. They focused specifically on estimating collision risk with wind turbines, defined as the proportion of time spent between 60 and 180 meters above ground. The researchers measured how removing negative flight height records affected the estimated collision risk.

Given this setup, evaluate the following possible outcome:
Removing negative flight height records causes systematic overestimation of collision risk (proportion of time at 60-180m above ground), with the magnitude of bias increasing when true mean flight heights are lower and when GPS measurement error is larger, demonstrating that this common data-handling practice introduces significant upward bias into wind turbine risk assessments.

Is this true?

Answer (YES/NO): NO